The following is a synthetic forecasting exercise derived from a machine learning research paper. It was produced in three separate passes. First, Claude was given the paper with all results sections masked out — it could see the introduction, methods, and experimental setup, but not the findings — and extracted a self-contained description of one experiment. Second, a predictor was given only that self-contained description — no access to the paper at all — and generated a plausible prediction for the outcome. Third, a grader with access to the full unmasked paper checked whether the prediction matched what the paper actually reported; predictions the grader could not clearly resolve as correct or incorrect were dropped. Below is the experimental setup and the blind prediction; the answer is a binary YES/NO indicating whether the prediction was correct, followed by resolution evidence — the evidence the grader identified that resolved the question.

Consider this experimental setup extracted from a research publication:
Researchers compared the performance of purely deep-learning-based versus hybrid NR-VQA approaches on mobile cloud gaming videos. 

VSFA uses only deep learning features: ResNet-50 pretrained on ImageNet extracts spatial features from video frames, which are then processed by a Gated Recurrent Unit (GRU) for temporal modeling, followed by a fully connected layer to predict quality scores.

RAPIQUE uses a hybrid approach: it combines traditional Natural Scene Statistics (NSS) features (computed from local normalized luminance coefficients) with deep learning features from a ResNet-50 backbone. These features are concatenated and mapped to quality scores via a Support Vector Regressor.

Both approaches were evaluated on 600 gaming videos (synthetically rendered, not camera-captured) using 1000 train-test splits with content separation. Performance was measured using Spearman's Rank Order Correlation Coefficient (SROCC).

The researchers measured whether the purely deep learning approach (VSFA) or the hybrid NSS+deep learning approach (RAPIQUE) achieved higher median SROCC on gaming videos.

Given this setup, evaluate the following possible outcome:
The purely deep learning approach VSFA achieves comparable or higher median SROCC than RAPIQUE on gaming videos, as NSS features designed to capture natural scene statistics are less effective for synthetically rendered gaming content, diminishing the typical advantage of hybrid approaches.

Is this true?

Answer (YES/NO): YES